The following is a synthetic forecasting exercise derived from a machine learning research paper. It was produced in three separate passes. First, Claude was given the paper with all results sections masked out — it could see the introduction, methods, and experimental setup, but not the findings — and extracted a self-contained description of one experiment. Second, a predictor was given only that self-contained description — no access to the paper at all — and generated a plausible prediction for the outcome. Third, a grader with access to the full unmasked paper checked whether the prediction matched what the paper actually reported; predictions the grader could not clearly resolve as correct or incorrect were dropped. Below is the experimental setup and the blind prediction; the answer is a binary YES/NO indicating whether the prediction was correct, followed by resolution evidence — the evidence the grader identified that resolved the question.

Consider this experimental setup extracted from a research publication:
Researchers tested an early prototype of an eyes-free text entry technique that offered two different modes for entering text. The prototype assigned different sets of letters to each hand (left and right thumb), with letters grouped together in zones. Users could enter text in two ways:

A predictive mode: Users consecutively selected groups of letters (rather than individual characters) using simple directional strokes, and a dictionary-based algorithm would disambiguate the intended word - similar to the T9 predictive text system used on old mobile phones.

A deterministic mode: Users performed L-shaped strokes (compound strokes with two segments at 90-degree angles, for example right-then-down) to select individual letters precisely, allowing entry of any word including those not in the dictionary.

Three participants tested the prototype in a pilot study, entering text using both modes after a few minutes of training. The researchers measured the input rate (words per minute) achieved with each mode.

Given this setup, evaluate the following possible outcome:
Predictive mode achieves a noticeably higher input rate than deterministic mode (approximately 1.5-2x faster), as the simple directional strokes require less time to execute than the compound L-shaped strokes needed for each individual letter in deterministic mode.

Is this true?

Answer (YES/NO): YES